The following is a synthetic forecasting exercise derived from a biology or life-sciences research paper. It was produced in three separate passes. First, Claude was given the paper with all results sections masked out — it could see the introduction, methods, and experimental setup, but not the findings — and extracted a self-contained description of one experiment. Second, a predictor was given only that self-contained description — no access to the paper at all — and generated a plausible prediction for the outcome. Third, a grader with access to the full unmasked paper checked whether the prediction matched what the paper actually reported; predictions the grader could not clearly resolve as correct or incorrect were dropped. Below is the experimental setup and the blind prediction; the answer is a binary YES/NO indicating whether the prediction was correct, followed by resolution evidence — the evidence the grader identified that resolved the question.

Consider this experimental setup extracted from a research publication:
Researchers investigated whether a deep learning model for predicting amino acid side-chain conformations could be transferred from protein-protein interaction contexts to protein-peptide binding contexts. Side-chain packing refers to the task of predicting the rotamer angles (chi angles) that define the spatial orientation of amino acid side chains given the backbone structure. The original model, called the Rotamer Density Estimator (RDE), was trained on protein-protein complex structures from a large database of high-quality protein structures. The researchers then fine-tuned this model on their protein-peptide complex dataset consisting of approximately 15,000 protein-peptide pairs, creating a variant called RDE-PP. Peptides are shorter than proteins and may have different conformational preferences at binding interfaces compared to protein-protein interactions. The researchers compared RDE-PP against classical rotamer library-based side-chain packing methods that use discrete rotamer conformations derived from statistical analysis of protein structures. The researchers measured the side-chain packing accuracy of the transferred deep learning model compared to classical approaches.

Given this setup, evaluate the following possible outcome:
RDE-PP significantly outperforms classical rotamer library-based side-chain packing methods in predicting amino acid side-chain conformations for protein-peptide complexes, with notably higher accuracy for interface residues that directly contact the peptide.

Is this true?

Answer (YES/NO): NO